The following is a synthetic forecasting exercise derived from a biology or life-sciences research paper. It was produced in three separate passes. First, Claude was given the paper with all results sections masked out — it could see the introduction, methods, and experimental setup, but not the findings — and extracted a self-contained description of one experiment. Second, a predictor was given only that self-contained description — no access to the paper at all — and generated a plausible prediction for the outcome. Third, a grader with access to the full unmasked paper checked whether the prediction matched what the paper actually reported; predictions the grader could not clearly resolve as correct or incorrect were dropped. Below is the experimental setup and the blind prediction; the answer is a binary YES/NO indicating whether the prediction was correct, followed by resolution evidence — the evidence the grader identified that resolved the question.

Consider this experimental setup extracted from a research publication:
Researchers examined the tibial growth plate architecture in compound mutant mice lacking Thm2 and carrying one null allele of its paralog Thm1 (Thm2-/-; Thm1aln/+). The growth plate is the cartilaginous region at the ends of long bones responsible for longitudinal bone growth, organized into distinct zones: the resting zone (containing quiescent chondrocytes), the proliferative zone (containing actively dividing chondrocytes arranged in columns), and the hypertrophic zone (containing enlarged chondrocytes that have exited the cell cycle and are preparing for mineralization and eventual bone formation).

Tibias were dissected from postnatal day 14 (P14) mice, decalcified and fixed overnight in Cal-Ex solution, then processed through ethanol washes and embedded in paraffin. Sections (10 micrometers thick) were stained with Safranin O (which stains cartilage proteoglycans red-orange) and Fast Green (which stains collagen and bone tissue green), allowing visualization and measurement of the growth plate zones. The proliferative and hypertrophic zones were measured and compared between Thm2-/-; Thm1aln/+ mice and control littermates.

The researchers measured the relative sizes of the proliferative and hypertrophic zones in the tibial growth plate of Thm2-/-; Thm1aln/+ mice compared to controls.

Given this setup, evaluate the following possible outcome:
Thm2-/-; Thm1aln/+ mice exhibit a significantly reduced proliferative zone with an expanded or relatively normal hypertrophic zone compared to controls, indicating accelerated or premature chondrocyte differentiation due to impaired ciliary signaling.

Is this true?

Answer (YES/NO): NO